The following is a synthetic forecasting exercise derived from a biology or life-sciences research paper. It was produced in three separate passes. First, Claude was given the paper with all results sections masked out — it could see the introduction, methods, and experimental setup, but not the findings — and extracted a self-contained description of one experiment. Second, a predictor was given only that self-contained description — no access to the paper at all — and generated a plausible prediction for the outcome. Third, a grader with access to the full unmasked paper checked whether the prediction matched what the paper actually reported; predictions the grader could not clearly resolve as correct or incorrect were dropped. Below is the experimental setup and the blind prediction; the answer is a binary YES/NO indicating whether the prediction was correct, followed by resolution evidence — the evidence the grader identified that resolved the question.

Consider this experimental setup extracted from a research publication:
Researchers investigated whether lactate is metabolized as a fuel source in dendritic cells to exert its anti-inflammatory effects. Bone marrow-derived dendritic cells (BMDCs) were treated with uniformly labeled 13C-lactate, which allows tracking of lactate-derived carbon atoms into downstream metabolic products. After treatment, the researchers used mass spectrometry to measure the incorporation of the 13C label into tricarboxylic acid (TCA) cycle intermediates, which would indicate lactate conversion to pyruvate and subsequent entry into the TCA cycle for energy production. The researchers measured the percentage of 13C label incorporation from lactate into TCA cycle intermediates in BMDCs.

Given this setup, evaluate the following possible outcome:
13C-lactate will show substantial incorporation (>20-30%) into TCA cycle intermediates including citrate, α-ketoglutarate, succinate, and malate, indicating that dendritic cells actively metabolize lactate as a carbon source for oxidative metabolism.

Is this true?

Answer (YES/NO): NO